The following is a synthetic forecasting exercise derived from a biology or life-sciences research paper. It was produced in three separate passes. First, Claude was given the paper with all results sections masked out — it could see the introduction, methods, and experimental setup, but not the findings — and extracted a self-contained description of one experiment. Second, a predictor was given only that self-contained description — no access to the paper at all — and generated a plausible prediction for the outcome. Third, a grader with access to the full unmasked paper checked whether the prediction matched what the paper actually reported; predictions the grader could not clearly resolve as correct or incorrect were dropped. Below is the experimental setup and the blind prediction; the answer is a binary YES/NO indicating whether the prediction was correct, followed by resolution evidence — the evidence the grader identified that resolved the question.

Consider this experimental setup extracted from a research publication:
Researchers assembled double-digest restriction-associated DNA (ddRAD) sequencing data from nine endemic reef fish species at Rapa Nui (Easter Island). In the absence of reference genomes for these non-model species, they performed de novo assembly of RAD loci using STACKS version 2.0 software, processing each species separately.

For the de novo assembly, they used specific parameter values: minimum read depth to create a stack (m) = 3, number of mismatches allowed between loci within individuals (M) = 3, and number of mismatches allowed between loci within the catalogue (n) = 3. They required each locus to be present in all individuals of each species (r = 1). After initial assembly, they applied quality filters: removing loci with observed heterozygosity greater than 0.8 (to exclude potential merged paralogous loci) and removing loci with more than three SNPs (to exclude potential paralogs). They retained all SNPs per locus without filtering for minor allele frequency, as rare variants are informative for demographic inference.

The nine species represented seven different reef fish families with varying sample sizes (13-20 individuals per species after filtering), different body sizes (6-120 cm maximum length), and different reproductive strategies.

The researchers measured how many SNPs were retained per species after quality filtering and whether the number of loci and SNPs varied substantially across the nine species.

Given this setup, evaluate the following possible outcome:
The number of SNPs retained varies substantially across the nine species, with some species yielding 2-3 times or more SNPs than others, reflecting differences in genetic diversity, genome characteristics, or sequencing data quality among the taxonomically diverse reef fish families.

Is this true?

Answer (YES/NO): NO